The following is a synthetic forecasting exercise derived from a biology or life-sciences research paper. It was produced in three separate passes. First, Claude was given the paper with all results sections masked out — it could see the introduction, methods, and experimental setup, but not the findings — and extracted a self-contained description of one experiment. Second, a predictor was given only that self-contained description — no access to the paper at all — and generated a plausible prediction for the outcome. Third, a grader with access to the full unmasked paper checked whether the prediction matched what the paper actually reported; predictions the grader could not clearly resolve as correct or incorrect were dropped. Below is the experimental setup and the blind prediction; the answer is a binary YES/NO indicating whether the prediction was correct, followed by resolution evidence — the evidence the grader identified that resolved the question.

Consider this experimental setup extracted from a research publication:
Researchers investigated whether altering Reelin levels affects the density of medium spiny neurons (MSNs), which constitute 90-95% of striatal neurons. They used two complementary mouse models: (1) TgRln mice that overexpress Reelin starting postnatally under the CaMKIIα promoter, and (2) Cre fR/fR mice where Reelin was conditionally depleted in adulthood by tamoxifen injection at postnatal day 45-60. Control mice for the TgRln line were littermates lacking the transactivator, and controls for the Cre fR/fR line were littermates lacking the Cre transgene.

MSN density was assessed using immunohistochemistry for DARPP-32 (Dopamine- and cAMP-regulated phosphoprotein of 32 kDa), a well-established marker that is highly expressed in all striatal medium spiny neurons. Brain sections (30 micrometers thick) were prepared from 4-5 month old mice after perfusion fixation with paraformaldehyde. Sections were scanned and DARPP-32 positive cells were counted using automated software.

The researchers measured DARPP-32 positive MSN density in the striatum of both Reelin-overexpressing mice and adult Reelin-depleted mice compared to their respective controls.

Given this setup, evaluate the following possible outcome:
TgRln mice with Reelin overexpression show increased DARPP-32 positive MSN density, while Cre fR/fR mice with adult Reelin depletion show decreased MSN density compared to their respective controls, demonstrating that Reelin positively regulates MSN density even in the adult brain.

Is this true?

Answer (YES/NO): NO